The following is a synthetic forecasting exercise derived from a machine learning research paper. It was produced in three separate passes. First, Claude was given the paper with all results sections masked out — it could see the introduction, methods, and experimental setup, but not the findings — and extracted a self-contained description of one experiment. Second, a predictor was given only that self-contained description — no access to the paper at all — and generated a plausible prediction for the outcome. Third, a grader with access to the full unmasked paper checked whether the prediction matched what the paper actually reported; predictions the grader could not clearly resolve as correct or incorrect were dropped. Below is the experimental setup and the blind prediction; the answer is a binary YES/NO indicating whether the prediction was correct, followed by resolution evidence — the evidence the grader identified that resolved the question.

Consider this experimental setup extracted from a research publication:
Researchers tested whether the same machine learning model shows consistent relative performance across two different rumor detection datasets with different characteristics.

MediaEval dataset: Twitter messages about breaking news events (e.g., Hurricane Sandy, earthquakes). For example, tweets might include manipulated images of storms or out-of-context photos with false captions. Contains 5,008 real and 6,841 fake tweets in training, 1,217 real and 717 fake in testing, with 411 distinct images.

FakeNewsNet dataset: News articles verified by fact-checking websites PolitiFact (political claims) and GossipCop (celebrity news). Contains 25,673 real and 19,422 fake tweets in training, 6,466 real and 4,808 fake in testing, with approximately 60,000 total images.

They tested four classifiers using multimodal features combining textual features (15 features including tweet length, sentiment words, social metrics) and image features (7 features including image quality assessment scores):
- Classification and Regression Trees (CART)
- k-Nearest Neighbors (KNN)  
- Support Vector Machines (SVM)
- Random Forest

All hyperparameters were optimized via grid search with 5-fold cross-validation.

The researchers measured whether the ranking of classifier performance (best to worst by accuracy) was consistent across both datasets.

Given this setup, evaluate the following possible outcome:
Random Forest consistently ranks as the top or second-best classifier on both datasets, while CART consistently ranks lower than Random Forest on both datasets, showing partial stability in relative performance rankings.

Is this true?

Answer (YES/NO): YES